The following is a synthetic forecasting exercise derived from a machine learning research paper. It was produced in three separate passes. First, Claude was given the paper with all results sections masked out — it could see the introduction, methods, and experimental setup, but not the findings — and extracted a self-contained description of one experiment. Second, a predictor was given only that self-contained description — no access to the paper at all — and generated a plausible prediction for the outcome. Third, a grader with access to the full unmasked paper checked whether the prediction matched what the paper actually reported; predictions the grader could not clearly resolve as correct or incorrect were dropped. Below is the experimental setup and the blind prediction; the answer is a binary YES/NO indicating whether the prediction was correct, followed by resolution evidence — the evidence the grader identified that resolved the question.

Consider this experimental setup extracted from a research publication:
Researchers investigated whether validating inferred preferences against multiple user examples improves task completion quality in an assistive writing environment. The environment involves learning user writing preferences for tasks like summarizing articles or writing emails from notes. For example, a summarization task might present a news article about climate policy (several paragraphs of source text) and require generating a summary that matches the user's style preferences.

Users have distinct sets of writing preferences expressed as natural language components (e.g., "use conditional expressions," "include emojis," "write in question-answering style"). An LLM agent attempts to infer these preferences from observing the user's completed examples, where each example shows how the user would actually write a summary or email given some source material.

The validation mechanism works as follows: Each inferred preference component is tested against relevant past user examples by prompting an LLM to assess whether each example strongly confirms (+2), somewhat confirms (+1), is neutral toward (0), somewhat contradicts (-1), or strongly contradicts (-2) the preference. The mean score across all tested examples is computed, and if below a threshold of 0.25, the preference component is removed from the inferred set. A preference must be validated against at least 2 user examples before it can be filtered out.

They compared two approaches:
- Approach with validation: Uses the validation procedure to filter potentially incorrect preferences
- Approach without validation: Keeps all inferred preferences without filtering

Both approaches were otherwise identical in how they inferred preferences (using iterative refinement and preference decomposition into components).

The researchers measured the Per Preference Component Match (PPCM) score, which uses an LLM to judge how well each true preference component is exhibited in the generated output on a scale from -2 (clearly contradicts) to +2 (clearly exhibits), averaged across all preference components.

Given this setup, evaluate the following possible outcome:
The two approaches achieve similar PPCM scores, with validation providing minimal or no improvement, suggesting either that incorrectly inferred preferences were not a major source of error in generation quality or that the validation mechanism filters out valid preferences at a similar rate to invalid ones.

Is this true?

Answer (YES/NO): NO